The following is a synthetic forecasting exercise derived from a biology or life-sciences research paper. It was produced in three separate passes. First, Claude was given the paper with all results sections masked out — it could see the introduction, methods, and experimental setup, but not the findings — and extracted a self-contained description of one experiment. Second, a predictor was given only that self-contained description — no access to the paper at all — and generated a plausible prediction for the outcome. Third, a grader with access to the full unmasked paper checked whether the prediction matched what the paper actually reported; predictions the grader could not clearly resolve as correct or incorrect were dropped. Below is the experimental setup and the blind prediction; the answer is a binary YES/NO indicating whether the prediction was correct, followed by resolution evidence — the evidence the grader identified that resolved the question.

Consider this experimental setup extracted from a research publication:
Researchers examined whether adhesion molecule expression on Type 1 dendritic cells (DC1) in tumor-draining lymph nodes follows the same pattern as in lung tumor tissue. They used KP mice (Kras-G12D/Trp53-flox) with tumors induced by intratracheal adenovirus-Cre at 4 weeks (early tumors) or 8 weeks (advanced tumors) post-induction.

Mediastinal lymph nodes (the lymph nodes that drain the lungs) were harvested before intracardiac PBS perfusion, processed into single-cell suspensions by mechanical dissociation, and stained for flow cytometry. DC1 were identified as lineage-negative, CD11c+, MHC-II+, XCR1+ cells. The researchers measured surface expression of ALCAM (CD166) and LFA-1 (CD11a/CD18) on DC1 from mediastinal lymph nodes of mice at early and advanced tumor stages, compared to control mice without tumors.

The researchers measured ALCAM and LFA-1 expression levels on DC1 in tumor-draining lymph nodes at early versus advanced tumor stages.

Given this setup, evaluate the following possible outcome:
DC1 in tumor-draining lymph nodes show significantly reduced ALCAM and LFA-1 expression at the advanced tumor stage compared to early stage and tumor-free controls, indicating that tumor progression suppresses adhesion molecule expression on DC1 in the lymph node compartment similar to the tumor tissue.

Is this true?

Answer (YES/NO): NO